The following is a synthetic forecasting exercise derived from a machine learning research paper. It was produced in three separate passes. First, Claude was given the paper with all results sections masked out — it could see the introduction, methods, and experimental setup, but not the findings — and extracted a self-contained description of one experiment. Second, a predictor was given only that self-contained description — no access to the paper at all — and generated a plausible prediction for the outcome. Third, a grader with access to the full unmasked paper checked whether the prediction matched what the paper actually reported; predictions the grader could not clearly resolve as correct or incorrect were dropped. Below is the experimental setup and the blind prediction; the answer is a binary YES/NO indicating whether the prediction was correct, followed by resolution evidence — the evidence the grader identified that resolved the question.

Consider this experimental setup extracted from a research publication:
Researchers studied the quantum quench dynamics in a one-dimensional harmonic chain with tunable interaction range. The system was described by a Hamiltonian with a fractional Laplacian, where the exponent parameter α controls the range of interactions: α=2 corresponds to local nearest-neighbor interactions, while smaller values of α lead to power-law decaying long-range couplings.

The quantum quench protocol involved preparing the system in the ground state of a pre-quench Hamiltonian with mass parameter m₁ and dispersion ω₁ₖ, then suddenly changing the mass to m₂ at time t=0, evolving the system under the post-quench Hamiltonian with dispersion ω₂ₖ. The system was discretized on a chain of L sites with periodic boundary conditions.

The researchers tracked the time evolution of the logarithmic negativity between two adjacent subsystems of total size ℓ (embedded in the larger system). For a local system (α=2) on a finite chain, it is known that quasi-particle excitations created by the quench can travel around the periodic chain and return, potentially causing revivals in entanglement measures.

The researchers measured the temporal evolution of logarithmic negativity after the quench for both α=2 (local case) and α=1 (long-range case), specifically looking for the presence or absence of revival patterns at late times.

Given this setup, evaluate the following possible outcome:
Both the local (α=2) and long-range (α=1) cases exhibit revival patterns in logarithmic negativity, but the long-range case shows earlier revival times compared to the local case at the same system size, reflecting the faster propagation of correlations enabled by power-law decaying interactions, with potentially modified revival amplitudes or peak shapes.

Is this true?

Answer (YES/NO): NO